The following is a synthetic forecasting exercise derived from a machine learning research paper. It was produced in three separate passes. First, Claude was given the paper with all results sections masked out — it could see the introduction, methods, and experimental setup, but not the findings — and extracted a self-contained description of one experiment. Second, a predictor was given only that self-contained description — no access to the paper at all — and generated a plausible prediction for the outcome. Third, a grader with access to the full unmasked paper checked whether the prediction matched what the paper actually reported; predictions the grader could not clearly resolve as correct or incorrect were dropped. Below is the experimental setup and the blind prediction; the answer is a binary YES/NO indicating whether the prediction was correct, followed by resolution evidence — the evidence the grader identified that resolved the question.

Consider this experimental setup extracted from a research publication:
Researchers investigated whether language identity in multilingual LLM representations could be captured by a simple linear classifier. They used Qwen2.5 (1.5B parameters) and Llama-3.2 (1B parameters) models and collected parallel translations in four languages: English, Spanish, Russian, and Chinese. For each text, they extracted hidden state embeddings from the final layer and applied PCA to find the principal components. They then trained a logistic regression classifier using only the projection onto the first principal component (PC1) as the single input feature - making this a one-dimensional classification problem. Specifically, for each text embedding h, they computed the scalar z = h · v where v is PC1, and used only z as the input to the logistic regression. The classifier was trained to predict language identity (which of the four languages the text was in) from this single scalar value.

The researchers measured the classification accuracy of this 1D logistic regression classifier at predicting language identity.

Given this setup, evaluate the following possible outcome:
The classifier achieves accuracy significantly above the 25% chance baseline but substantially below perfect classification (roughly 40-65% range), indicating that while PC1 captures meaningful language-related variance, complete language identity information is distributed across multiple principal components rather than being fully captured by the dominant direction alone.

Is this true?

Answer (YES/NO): NO